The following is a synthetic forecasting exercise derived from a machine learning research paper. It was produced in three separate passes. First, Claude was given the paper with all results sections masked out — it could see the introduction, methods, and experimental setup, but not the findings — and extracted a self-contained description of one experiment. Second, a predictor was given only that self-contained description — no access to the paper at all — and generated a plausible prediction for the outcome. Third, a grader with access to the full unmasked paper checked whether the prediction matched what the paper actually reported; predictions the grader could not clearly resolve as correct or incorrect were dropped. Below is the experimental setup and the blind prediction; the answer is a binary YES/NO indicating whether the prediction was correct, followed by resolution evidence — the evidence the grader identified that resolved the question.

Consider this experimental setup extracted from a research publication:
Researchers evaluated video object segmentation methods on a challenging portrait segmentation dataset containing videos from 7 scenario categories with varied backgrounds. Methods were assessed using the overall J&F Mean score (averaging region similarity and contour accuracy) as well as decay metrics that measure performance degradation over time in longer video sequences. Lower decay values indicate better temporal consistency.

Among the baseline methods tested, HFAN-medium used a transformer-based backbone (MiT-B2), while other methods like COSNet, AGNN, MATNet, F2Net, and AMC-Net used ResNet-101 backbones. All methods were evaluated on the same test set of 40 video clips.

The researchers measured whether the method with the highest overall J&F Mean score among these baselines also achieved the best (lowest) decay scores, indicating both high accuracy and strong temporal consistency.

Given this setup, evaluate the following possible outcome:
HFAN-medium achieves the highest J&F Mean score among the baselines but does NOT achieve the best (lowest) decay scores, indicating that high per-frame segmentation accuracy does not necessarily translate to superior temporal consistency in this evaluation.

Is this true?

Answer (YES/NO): YES